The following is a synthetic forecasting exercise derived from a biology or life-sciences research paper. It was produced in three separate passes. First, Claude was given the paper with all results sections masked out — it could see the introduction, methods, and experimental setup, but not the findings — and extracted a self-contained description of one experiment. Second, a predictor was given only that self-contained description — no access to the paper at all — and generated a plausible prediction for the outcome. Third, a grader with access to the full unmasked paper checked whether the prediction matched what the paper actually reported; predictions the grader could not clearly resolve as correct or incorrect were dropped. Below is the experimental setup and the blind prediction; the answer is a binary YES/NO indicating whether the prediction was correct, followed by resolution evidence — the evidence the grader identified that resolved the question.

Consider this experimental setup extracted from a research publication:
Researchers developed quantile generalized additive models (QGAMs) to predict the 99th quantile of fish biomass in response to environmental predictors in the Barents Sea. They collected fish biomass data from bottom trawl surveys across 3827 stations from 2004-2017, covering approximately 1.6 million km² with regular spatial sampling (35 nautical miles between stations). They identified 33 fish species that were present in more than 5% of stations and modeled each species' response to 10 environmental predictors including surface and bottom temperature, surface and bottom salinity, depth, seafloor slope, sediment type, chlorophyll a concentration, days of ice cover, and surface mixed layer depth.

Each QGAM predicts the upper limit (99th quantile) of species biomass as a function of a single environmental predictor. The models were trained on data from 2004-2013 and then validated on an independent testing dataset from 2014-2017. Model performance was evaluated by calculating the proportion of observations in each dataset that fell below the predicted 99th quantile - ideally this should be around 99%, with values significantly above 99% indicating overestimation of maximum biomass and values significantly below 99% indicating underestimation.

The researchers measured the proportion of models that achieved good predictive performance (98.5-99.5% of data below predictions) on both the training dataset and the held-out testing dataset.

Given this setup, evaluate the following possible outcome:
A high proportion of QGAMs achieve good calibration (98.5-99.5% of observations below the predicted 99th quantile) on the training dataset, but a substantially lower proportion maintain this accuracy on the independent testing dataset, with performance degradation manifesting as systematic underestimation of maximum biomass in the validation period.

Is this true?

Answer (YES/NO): NO